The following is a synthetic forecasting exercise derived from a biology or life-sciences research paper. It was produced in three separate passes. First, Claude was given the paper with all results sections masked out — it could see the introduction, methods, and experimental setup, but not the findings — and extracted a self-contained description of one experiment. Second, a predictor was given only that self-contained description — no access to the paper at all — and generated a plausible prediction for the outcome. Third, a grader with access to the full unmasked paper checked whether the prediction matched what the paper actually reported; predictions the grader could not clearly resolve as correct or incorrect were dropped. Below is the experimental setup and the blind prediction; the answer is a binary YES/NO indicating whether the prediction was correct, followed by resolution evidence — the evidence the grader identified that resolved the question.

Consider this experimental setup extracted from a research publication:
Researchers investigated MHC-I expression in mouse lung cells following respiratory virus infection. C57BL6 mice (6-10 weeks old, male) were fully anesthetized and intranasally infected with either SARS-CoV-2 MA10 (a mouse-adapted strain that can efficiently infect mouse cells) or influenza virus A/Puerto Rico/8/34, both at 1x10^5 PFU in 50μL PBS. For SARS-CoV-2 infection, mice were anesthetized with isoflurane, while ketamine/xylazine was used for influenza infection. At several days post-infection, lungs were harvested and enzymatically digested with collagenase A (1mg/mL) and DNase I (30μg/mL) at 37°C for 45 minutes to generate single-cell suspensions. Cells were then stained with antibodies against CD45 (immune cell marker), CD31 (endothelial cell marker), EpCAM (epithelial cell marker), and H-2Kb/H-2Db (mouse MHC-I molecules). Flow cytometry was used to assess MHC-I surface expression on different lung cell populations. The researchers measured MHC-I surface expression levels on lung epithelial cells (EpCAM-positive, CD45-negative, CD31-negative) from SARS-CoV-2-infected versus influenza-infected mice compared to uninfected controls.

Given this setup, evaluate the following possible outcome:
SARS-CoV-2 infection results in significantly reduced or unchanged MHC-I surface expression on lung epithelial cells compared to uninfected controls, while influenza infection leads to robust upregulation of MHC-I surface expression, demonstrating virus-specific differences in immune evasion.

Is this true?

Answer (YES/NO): YES